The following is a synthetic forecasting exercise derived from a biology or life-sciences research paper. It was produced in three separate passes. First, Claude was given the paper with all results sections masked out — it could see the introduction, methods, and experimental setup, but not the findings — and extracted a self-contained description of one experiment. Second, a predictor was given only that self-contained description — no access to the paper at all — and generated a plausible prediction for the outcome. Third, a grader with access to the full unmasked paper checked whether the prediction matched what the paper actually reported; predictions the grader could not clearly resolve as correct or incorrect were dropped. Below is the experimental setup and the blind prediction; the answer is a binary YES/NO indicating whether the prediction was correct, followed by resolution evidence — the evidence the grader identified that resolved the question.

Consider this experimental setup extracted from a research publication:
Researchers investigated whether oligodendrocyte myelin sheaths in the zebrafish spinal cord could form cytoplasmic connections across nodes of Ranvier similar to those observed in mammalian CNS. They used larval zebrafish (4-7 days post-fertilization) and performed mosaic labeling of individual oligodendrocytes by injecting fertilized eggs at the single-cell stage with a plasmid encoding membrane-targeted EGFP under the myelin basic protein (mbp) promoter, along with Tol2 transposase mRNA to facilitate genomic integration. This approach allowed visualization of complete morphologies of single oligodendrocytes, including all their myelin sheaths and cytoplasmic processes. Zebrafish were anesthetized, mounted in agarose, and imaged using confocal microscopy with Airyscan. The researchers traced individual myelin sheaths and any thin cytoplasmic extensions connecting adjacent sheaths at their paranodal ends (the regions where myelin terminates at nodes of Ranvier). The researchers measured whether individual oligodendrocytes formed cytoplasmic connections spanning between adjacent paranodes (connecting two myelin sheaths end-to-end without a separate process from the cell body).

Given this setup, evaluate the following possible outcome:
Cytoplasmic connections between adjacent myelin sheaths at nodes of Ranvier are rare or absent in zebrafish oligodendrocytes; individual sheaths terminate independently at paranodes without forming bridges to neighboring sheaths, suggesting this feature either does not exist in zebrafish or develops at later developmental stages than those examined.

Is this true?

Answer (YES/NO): NO